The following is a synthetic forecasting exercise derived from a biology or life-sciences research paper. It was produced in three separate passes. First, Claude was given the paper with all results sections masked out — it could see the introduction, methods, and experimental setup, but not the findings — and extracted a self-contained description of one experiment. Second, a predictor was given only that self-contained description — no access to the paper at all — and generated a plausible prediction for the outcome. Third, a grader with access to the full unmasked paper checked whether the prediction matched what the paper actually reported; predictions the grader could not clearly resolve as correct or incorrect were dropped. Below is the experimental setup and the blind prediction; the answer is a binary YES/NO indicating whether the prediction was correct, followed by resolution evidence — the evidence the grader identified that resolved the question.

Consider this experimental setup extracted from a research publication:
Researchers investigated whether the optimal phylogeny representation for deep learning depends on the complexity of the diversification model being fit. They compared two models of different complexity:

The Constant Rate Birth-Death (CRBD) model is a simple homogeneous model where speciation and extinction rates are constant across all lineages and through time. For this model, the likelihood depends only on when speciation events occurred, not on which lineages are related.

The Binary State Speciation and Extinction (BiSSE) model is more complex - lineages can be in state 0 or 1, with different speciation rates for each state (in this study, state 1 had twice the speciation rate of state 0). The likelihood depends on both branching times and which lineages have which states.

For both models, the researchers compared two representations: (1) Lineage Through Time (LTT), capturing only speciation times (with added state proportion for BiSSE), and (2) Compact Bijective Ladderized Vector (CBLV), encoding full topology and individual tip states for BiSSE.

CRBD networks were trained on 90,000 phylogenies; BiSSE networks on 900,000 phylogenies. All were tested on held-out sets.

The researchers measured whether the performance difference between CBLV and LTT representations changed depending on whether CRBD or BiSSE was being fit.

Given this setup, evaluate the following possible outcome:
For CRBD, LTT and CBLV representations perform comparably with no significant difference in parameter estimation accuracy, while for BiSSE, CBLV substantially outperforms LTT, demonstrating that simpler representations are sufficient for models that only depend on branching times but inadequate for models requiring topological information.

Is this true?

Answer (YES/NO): NO